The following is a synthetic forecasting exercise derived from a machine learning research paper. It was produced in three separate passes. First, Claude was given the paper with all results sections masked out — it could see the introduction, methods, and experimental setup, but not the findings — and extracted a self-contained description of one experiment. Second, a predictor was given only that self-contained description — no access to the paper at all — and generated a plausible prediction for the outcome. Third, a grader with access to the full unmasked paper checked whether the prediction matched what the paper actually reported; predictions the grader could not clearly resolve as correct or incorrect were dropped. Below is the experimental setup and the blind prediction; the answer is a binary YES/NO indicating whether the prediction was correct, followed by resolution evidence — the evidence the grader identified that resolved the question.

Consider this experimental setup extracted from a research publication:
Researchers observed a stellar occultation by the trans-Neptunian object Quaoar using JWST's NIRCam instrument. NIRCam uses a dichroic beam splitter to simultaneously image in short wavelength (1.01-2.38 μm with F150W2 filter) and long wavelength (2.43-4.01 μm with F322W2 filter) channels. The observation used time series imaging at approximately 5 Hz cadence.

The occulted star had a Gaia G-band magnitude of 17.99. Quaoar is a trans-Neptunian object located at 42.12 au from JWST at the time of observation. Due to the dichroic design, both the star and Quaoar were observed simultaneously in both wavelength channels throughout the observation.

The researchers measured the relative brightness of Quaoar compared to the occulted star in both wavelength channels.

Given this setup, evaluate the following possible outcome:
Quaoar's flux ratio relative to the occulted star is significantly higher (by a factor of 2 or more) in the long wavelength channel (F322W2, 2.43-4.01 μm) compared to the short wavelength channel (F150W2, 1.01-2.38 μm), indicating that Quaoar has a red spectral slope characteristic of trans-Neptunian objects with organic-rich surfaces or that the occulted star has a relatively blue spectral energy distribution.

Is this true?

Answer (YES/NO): NO